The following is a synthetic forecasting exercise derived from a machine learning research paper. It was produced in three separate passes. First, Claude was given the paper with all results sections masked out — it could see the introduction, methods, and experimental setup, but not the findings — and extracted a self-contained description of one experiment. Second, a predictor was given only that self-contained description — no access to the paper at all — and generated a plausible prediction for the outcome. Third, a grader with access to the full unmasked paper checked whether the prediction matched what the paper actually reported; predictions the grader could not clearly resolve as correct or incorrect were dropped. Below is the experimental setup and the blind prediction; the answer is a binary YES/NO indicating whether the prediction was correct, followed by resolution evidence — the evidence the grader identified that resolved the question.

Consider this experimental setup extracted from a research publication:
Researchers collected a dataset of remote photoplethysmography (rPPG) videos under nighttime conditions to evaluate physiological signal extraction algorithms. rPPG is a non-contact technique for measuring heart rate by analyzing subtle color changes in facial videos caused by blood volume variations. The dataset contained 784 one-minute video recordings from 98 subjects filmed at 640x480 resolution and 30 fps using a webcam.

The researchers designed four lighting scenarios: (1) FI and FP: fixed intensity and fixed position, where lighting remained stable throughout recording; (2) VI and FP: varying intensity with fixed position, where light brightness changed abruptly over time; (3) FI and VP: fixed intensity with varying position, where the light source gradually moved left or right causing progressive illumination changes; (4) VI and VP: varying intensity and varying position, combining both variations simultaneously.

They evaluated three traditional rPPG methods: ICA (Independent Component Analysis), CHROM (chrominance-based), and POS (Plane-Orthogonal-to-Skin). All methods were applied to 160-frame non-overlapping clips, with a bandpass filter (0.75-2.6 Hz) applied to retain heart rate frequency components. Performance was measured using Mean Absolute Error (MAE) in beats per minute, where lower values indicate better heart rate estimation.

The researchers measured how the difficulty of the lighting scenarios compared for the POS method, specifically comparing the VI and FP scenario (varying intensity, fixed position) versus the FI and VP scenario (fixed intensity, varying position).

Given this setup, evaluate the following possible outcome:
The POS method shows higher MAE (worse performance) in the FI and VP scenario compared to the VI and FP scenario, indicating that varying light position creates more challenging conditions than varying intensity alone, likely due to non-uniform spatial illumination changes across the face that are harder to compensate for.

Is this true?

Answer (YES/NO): YES